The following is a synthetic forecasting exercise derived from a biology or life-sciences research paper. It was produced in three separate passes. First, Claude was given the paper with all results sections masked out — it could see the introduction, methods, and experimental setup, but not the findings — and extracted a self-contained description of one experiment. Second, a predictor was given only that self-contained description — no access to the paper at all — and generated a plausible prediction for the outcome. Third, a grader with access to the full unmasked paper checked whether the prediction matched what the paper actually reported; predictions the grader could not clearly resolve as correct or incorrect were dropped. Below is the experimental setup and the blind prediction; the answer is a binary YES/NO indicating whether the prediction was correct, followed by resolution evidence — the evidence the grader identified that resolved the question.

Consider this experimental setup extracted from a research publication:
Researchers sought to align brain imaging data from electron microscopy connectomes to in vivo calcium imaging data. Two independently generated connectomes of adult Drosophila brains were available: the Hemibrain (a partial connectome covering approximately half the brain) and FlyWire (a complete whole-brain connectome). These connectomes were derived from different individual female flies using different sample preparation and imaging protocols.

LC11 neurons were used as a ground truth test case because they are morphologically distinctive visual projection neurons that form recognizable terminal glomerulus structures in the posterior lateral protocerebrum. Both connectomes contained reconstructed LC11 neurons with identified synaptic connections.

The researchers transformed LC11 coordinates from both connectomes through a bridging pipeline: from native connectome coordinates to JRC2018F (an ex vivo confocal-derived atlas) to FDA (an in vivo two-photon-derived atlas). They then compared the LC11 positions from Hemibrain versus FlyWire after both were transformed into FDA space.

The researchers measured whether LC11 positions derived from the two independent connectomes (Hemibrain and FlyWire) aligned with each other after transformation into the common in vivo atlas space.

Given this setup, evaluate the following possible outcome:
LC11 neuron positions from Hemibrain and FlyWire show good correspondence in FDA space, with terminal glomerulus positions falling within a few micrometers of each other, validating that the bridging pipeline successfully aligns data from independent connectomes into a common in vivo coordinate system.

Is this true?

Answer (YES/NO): YES